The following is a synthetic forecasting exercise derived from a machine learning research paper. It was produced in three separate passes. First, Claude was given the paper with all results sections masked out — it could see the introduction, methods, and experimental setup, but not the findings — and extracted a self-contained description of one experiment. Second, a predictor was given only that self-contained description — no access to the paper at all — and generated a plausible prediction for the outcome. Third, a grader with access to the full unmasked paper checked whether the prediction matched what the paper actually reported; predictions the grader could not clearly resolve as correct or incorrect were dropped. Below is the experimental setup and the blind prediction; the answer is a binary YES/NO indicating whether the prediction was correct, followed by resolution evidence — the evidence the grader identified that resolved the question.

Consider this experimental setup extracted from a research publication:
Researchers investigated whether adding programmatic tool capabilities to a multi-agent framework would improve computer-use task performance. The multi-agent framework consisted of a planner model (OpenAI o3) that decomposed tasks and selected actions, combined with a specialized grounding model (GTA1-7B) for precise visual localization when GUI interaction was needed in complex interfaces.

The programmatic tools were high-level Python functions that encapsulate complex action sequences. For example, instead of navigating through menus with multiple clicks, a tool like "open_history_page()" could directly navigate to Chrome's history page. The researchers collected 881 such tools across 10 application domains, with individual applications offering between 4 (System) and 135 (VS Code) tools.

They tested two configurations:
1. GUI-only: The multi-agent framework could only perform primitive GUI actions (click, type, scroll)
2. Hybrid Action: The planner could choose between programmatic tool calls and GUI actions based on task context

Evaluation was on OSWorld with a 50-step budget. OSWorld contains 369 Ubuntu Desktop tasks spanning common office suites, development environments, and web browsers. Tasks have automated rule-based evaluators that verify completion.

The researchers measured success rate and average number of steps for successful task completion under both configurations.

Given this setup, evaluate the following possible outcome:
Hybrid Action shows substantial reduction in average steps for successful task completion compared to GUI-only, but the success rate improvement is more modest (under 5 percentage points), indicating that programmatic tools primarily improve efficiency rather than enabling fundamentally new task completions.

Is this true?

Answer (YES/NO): YES